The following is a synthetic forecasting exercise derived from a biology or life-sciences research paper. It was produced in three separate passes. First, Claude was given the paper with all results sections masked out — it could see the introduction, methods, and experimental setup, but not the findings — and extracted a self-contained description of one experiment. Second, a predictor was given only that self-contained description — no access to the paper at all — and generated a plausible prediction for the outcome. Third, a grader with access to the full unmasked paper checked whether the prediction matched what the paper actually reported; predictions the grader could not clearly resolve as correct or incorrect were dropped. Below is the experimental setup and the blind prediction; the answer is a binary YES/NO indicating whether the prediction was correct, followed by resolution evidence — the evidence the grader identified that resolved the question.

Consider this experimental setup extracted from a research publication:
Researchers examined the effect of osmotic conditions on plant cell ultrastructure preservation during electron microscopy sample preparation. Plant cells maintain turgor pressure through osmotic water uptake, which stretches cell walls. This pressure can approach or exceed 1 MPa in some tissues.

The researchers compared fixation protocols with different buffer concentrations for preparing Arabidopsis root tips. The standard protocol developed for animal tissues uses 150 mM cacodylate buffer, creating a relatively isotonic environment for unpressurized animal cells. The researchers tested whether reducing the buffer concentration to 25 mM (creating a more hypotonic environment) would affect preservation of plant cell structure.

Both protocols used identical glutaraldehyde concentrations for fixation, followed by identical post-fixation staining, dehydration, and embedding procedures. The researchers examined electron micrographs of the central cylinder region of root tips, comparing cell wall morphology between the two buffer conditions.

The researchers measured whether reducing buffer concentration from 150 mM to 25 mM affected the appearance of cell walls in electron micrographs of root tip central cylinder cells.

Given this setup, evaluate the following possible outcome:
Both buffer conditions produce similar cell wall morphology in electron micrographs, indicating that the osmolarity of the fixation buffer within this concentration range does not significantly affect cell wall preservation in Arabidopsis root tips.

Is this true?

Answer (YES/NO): NO